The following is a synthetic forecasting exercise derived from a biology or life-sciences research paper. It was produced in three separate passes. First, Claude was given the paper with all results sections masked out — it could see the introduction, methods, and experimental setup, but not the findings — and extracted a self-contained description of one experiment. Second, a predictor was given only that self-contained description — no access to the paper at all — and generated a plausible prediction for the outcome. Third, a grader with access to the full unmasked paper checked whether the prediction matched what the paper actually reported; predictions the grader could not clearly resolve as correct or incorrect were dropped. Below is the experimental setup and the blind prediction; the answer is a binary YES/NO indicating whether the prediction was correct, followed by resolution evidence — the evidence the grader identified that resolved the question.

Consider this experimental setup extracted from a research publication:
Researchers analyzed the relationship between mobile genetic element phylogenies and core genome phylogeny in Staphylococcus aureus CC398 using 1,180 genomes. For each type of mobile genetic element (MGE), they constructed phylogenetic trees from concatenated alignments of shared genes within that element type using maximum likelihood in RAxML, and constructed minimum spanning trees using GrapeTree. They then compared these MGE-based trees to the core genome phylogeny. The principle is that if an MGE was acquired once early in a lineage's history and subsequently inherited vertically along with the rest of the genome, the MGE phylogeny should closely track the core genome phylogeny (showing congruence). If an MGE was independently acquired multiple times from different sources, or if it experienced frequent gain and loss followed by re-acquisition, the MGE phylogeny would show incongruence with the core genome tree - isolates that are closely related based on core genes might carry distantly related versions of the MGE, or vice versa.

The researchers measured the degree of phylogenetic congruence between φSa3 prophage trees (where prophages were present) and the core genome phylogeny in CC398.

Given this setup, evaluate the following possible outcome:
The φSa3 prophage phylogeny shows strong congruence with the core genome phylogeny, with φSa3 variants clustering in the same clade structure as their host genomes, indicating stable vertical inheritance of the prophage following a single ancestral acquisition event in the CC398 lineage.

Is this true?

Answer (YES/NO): NO